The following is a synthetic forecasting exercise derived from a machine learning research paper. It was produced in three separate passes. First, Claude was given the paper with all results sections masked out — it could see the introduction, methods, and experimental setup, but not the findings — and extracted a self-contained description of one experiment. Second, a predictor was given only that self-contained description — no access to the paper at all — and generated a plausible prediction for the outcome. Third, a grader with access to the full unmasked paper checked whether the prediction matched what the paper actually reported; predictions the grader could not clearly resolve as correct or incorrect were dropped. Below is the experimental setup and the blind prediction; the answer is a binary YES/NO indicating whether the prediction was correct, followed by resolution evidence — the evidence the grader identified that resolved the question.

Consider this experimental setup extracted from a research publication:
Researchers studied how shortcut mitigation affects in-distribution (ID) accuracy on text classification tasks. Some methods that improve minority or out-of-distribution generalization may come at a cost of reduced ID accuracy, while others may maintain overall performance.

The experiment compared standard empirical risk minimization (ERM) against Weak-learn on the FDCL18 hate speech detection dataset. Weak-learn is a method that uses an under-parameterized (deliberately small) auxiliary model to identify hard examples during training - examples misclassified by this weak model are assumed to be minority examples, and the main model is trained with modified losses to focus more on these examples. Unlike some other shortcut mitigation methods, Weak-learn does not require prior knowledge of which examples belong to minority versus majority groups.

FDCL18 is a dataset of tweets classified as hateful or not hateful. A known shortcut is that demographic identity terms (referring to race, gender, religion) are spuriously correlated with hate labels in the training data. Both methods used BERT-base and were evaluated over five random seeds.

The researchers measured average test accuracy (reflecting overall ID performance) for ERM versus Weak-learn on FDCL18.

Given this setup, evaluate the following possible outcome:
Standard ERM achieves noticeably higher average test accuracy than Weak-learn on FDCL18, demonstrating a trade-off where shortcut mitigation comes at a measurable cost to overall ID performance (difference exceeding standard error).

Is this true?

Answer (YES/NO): YES